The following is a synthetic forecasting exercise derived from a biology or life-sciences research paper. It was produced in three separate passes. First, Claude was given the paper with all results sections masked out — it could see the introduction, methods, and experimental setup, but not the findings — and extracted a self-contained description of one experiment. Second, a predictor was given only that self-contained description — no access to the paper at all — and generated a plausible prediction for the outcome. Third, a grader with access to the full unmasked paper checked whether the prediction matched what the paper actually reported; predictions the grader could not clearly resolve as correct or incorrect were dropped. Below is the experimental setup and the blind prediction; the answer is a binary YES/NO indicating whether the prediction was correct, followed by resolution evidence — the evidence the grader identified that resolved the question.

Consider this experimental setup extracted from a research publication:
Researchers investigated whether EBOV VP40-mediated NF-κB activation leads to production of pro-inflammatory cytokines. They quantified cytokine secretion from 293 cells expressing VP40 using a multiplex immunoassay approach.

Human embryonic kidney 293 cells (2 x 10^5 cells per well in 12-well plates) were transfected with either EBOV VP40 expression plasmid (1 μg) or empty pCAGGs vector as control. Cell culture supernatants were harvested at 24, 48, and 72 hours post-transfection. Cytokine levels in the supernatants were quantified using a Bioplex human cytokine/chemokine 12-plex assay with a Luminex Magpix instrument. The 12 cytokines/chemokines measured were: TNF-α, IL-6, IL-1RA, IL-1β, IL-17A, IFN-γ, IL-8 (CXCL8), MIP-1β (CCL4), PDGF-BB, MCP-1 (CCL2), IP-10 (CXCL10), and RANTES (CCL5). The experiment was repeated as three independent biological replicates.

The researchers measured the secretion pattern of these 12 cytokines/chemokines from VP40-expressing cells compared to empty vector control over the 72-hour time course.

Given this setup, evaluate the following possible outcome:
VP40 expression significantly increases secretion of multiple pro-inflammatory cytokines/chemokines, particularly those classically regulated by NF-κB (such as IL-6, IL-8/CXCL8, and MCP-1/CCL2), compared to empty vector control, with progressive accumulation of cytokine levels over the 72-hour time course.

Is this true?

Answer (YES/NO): NO